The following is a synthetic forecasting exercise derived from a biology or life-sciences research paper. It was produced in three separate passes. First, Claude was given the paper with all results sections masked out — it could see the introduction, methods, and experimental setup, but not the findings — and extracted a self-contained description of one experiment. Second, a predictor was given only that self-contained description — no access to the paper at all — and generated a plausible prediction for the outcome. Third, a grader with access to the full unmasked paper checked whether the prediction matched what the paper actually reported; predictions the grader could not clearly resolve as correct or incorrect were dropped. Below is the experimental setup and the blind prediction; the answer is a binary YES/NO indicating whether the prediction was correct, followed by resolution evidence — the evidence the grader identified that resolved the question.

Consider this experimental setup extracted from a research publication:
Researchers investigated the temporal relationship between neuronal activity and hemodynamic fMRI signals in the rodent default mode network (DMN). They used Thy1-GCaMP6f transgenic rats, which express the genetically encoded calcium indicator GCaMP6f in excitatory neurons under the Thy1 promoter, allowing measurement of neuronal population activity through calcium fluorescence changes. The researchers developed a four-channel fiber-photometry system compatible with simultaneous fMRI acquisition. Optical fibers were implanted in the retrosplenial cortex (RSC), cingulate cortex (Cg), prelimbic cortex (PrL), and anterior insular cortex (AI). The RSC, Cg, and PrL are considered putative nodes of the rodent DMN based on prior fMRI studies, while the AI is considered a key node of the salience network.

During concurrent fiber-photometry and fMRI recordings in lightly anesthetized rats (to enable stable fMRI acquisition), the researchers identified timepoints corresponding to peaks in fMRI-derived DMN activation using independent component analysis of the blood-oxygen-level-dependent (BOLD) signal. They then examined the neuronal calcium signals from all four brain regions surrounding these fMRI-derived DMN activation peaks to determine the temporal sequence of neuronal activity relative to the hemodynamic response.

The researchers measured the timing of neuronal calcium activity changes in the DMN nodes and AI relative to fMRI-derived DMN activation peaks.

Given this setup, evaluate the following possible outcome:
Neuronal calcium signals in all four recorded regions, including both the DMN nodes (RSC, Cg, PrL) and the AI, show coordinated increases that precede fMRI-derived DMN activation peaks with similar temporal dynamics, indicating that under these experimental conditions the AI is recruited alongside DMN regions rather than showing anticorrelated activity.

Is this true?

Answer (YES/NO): NO